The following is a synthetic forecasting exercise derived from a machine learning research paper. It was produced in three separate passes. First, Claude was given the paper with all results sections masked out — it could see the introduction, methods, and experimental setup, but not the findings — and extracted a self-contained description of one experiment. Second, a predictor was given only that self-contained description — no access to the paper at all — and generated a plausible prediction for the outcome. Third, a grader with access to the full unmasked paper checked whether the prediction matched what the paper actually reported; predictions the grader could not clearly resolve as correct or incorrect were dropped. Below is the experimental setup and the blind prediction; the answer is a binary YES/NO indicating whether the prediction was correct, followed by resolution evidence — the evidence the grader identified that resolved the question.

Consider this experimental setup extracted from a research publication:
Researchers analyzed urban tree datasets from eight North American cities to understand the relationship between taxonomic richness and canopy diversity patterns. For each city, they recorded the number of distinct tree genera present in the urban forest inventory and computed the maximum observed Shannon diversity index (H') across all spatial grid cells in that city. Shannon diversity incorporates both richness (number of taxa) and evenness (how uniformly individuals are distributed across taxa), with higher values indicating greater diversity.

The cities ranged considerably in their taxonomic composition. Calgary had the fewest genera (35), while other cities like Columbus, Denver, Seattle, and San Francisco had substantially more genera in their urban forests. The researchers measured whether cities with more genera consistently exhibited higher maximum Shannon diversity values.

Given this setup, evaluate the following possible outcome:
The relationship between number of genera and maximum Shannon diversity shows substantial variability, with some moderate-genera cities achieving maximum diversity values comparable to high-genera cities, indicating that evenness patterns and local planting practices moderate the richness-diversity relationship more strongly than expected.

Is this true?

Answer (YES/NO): NO